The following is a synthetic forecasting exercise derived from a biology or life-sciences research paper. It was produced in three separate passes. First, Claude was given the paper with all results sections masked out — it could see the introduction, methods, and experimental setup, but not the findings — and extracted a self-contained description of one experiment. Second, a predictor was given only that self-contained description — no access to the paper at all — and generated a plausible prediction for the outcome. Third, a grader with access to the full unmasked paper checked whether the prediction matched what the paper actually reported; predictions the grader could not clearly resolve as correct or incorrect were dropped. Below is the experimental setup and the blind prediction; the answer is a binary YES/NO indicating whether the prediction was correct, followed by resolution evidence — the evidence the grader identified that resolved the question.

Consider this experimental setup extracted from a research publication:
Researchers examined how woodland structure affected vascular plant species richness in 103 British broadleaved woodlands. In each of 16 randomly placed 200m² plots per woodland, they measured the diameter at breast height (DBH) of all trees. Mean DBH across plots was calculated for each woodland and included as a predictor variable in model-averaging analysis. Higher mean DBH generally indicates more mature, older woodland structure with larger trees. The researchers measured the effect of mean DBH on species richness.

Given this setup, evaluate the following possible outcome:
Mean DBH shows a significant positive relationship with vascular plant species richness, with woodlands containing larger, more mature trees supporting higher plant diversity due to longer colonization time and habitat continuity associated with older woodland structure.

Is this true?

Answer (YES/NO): NO